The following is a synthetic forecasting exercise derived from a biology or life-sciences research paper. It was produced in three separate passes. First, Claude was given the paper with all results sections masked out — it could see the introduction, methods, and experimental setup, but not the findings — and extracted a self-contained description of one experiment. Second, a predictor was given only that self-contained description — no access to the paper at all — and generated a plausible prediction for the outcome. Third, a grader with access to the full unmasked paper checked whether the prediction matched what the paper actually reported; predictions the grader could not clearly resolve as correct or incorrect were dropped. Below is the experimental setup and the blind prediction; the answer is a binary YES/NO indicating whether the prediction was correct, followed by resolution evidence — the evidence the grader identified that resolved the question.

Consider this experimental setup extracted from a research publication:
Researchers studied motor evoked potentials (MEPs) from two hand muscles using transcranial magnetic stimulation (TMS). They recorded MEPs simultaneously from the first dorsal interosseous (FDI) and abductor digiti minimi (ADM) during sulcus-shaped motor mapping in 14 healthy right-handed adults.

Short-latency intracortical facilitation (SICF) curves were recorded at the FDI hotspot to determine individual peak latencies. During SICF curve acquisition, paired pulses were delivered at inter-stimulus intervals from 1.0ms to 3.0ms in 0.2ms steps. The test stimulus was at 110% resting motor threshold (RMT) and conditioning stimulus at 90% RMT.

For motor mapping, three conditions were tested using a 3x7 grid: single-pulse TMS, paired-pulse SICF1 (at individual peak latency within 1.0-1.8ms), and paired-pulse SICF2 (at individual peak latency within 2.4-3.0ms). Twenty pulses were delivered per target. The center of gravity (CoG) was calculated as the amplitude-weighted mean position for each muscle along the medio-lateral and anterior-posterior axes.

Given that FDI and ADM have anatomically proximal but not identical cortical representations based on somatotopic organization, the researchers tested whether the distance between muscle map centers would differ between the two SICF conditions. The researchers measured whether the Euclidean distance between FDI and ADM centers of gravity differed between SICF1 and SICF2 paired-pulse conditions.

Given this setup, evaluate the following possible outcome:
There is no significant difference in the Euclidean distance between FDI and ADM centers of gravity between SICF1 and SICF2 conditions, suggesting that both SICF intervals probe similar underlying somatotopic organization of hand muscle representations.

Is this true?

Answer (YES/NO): YES